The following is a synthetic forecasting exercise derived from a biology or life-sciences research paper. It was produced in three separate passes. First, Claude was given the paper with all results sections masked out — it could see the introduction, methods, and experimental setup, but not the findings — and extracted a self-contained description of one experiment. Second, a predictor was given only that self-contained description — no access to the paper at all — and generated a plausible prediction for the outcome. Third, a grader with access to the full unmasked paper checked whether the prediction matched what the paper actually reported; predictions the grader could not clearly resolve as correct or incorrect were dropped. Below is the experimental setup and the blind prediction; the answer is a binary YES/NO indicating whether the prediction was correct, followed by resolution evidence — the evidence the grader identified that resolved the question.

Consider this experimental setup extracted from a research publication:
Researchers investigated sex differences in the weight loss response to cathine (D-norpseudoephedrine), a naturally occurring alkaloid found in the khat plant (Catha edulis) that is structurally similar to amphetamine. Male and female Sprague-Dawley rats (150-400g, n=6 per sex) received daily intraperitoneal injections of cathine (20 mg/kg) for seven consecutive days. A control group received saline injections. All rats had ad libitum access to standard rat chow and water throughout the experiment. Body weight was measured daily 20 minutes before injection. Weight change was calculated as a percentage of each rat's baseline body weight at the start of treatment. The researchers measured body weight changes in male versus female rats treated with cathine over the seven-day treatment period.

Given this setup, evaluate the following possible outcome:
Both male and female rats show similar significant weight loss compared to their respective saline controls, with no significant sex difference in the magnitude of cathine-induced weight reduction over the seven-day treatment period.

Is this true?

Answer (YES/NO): NO